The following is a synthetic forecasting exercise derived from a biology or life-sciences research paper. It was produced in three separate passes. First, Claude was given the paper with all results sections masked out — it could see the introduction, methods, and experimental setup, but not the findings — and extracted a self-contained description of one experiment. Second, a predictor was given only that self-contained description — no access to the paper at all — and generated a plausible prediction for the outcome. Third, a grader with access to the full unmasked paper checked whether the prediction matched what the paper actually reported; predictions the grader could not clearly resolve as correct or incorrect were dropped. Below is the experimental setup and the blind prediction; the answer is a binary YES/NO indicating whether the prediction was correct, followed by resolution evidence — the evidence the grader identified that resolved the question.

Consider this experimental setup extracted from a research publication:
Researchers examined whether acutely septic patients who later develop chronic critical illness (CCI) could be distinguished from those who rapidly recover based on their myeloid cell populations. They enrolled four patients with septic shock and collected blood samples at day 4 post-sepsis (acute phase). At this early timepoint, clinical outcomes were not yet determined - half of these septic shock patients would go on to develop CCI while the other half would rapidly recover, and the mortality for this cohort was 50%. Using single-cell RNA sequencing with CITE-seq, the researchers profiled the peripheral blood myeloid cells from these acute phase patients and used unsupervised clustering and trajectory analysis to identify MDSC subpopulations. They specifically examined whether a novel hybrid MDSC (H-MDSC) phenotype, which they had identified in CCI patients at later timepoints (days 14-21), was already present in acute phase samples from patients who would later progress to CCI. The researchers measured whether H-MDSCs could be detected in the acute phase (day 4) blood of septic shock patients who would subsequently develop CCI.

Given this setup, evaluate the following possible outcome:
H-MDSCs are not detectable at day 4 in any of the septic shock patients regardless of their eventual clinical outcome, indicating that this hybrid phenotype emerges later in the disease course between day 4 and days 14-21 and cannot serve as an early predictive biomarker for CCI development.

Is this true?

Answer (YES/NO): NO